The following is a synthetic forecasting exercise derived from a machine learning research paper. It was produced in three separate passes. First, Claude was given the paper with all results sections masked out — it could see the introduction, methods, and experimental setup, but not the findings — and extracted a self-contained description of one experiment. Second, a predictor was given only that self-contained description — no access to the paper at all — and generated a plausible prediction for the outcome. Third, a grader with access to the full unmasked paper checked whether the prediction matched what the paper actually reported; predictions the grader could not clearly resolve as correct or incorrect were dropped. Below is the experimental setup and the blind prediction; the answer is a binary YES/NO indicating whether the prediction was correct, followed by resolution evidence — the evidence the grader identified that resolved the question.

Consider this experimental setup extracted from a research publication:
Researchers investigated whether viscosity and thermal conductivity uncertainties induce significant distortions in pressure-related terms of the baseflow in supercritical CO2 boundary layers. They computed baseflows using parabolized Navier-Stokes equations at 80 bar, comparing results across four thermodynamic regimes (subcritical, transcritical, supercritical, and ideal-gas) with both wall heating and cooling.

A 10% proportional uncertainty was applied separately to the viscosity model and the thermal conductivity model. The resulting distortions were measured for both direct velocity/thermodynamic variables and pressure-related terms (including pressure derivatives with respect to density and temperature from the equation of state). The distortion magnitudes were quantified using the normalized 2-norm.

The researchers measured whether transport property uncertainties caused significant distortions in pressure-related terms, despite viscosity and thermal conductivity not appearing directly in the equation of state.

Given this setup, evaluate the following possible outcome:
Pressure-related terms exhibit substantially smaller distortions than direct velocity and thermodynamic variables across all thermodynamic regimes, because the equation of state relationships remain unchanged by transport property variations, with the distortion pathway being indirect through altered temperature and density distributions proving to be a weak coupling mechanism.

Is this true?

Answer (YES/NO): NO